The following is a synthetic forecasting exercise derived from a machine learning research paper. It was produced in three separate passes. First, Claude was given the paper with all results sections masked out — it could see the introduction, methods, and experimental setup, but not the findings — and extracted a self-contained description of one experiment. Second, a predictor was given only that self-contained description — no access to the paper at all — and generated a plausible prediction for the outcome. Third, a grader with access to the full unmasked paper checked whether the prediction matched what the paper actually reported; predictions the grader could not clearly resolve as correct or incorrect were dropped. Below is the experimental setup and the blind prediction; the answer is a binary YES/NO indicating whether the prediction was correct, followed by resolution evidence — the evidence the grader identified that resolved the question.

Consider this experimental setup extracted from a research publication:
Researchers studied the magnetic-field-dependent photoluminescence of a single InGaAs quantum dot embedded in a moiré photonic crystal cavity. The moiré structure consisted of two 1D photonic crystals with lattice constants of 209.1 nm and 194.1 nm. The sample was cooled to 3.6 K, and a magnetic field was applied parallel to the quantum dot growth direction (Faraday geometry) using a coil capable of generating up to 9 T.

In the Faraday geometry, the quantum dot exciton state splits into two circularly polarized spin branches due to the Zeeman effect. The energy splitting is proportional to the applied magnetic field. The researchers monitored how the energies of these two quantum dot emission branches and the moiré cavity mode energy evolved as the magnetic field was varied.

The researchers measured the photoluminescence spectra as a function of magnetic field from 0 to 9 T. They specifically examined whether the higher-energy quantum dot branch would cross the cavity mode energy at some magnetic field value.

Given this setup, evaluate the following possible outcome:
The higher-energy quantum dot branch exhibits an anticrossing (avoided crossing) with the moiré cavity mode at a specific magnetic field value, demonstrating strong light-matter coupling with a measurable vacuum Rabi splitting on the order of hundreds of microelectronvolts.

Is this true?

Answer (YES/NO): NO